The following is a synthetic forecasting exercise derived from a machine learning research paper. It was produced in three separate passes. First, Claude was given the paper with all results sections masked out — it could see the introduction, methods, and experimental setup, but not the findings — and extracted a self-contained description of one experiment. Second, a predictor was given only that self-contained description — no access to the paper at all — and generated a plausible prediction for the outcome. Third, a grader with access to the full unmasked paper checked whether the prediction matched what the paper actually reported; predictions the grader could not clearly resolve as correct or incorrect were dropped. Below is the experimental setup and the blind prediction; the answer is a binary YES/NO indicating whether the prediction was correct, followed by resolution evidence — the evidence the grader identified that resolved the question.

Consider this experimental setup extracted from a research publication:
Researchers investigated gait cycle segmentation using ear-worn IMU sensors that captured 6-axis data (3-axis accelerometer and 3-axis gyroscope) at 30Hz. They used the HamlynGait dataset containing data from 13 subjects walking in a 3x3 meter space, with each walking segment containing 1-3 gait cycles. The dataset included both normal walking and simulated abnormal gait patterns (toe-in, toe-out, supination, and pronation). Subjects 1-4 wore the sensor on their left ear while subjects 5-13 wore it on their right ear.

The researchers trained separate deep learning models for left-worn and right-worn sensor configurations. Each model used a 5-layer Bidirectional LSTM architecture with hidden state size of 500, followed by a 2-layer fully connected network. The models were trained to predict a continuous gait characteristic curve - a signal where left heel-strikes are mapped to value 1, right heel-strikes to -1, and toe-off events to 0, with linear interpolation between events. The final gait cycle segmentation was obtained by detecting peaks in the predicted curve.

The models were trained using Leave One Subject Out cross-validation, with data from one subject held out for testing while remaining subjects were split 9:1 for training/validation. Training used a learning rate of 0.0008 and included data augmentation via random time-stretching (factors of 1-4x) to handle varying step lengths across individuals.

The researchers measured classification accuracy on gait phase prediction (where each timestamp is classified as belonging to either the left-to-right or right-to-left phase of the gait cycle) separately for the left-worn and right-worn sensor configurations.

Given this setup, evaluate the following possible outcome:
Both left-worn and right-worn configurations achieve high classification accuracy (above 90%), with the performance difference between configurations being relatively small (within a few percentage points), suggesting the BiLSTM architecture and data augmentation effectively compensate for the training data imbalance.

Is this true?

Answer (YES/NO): NO